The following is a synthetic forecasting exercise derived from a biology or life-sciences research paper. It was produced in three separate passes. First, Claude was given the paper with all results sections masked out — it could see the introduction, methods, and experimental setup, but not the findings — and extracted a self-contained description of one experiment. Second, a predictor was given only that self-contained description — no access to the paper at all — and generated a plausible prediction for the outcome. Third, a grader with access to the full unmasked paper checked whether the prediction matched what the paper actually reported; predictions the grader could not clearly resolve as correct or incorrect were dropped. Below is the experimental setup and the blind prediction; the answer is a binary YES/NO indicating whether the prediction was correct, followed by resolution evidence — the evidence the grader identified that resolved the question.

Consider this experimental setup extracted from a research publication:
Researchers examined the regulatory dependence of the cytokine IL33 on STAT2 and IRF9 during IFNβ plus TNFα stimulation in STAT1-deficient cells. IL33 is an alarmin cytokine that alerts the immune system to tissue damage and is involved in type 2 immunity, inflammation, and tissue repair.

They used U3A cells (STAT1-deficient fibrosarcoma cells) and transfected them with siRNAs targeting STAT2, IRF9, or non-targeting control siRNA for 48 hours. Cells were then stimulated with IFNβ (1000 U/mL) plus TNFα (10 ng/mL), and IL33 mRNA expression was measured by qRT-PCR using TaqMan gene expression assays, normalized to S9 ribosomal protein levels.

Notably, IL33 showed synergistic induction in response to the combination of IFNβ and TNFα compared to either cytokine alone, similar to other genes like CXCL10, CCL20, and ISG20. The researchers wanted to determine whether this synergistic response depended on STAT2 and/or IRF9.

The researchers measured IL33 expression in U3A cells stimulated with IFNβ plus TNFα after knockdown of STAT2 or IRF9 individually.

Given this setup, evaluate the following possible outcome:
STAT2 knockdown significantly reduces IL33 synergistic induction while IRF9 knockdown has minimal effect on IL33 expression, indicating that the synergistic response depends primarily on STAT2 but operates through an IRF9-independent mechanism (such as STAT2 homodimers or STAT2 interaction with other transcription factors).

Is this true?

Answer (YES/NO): NO